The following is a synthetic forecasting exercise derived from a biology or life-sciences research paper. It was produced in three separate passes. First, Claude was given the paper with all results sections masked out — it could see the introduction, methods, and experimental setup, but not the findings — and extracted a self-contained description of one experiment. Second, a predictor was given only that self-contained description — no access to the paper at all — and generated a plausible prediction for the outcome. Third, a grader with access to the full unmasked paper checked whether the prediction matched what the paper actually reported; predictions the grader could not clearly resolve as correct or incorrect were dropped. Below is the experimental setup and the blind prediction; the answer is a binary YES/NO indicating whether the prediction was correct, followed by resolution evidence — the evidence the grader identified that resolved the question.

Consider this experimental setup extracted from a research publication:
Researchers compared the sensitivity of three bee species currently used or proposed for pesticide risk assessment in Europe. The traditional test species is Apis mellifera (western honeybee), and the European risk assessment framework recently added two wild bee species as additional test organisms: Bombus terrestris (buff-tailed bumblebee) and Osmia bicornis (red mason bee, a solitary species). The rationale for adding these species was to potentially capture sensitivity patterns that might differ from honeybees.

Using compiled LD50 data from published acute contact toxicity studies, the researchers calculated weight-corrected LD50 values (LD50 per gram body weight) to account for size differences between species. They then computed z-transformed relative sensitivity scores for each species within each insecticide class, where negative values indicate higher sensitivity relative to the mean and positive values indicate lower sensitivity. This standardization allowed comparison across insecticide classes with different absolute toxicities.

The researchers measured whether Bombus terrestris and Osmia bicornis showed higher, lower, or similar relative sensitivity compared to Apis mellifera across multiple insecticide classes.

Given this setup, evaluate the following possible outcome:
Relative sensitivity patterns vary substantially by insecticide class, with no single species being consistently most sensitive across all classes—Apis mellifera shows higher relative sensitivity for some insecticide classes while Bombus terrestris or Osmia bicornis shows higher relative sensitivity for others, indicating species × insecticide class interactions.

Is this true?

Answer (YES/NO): NO